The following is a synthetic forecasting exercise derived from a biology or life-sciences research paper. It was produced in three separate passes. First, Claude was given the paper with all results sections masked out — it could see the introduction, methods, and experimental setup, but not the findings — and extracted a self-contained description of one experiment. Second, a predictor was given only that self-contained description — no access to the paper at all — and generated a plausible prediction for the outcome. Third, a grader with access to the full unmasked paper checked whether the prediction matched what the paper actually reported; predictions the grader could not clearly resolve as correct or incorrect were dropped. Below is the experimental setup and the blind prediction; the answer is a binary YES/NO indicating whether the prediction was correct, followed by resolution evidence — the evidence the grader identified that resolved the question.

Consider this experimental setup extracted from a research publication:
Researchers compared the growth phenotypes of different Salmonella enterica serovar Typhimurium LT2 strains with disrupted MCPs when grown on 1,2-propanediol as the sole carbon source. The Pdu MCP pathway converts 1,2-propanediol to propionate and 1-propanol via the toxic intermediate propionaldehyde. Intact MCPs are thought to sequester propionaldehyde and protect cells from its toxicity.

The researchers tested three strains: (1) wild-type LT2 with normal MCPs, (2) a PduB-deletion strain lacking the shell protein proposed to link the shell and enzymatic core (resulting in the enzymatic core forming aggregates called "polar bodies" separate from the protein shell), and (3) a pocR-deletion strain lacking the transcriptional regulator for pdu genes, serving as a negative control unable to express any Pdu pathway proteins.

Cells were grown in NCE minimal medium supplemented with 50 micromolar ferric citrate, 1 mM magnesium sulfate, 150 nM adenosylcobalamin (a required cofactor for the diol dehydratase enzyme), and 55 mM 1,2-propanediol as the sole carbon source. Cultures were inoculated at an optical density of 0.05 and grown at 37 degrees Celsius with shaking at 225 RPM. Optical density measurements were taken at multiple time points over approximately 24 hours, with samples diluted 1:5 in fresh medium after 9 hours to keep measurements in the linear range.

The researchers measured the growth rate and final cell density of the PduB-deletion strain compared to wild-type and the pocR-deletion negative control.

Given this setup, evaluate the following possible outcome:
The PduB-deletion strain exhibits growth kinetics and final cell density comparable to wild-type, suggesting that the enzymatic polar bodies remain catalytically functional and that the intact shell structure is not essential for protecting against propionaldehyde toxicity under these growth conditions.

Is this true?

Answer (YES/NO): NO